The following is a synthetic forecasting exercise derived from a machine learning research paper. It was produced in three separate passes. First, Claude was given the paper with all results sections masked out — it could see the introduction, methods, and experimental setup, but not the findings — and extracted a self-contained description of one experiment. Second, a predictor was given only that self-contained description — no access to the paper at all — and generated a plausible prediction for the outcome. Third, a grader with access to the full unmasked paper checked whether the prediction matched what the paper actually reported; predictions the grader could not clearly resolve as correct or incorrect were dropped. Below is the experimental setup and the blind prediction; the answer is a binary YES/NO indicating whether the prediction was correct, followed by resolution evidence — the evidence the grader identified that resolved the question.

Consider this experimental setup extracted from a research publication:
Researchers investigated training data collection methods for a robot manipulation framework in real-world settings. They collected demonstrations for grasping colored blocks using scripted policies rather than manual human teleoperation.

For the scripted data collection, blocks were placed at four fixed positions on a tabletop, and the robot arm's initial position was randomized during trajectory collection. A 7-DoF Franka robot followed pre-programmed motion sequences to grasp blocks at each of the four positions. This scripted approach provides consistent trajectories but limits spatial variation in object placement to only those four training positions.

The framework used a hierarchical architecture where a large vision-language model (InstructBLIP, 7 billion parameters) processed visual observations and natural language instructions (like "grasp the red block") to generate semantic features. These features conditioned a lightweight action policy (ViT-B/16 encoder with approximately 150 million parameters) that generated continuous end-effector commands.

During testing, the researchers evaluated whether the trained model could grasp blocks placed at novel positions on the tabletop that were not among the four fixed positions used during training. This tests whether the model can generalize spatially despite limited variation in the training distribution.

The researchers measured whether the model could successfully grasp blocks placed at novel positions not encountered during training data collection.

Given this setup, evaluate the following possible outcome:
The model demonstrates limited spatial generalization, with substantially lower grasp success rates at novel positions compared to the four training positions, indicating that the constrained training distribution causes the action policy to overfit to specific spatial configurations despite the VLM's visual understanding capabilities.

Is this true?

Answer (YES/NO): NO